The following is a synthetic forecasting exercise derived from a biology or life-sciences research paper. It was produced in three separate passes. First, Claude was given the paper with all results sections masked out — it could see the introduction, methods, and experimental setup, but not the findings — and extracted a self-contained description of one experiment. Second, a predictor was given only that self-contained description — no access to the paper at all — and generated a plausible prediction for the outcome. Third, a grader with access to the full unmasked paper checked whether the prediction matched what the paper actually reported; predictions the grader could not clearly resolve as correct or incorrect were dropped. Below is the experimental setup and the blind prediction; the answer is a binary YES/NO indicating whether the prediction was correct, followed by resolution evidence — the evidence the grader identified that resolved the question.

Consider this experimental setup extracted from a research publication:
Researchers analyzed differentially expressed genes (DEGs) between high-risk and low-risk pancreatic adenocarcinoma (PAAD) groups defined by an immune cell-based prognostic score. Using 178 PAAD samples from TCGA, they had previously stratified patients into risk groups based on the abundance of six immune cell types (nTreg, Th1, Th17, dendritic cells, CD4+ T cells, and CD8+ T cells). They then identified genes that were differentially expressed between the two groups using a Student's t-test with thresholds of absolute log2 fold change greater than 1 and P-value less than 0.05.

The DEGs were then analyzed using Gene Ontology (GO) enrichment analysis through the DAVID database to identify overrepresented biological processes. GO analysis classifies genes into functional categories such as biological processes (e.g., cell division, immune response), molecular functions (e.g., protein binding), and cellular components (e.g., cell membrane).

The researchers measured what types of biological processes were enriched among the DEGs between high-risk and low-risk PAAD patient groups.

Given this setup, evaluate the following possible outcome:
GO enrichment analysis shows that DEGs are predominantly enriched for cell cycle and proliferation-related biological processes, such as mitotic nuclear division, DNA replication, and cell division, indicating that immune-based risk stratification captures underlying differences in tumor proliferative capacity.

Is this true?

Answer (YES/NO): NO